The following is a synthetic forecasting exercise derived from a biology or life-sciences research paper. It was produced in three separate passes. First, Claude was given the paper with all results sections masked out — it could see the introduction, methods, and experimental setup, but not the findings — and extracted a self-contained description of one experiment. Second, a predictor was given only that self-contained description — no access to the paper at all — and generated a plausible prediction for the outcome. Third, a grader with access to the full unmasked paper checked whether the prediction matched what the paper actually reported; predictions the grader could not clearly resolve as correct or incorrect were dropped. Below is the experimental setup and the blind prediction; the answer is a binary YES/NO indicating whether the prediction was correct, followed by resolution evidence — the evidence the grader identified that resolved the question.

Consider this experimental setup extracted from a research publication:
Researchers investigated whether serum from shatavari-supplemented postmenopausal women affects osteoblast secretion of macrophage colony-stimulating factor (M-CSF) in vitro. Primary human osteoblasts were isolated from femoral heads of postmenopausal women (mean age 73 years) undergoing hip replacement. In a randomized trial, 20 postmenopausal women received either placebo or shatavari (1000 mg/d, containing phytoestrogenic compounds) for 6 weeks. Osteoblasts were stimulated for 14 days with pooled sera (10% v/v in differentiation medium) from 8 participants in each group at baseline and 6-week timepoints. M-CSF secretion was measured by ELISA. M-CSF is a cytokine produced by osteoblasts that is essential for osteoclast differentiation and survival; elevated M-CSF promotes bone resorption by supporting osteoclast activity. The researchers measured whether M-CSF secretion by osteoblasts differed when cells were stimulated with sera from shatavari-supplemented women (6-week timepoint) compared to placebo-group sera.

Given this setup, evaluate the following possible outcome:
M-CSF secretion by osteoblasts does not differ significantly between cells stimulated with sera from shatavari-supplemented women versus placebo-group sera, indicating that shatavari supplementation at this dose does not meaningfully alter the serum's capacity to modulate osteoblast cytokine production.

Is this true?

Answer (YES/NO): YES